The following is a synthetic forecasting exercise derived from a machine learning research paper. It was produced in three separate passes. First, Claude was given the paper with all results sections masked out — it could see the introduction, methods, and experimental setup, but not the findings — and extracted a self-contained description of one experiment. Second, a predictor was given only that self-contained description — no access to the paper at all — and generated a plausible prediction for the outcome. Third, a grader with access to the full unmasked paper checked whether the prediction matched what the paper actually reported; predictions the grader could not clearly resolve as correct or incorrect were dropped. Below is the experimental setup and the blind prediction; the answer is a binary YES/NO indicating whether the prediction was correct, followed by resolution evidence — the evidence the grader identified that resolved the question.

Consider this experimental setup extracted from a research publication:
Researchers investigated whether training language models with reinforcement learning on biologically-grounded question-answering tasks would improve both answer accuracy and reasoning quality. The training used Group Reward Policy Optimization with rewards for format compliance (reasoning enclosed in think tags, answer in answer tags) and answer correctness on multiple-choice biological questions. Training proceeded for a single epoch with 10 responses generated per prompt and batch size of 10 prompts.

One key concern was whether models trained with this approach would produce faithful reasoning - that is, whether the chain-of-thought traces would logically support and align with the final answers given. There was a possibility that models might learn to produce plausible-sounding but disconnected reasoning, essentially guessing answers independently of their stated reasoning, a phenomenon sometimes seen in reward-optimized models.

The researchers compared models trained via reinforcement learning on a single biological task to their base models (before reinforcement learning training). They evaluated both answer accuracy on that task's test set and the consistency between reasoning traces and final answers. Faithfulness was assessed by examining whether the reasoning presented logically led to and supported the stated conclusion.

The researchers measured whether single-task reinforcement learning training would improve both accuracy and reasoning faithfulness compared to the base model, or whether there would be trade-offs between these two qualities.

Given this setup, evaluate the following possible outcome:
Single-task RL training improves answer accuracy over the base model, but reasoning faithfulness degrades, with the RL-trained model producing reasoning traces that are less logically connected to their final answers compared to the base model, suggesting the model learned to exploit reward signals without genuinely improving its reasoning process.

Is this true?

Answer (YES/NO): NO